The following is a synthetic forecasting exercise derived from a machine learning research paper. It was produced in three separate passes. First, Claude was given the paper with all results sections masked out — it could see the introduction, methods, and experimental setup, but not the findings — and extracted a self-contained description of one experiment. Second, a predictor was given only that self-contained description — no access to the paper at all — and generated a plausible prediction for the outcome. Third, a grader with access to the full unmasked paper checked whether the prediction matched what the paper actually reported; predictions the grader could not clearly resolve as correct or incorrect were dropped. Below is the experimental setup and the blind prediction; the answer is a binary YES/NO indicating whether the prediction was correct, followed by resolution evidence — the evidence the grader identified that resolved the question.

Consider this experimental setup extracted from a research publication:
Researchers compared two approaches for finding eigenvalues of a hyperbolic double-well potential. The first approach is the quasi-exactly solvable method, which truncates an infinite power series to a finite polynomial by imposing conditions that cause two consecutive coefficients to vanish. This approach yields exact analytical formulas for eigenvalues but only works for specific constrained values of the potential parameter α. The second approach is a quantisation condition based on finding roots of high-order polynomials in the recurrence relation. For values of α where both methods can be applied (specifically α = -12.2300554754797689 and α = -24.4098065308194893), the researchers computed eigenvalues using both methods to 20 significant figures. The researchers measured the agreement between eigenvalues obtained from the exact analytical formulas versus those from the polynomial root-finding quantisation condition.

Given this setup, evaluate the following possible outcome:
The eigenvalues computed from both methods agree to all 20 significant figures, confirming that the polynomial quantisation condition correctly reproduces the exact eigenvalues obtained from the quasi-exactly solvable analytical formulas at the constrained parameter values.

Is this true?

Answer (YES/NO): YES